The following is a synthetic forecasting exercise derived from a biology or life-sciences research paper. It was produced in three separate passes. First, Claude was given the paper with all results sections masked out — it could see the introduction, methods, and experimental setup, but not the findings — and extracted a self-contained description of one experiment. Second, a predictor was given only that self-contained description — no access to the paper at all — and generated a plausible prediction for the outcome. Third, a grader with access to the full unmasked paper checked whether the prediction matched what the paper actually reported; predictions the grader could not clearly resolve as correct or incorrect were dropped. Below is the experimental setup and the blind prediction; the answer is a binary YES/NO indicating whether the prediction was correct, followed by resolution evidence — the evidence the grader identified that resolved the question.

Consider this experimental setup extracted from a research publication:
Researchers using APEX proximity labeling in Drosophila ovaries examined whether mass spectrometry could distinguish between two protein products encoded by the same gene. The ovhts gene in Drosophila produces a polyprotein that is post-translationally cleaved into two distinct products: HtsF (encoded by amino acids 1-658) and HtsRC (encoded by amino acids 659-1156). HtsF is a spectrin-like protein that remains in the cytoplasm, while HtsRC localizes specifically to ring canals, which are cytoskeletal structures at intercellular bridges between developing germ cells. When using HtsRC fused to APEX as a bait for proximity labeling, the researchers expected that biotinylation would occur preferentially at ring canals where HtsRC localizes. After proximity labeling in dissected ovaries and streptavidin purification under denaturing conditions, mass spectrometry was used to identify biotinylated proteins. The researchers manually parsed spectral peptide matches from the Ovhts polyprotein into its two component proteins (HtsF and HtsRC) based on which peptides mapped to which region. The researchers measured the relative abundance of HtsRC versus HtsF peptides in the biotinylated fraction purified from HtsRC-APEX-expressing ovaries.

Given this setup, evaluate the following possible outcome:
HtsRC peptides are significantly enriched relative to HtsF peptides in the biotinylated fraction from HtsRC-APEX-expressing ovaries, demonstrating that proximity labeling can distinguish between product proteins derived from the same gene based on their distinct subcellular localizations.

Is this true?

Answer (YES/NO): YES